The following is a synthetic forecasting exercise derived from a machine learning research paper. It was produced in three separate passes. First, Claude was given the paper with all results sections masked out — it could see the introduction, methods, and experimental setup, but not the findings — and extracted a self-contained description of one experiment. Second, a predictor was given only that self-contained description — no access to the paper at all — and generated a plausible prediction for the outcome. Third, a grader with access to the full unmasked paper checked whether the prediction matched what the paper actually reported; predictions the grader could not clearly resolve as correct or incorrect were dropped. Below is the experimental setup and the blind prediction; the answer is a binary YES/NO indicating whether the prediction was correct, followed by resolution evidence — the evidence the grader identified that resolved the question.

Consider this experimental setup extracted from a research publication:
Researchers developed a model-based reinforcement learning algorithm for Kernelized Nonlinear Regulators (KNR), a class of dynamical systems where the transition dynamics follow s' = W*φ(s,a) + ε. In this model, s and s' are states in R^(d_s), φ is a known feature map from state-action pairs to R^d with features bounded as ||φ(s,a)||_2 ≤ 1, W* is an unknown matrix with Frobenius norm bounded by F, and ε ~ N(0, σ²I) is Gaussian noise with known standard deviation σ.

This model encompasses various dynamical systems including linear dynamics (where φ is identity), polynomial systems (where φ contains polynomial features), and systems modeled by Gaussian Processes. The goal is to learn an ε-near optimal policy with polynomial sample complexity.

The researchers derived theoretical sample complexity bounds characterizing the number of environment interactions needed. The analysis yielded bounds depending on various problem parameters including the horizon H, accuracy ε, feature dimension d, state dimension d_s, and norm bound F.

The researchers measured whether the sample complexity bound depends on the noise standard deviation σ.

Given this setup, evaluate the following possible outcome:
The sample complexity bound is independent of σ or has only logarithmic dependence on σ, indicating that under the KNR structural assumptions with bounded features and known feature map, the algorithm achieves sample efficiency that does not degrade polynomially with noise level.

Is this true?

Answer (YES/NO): NO